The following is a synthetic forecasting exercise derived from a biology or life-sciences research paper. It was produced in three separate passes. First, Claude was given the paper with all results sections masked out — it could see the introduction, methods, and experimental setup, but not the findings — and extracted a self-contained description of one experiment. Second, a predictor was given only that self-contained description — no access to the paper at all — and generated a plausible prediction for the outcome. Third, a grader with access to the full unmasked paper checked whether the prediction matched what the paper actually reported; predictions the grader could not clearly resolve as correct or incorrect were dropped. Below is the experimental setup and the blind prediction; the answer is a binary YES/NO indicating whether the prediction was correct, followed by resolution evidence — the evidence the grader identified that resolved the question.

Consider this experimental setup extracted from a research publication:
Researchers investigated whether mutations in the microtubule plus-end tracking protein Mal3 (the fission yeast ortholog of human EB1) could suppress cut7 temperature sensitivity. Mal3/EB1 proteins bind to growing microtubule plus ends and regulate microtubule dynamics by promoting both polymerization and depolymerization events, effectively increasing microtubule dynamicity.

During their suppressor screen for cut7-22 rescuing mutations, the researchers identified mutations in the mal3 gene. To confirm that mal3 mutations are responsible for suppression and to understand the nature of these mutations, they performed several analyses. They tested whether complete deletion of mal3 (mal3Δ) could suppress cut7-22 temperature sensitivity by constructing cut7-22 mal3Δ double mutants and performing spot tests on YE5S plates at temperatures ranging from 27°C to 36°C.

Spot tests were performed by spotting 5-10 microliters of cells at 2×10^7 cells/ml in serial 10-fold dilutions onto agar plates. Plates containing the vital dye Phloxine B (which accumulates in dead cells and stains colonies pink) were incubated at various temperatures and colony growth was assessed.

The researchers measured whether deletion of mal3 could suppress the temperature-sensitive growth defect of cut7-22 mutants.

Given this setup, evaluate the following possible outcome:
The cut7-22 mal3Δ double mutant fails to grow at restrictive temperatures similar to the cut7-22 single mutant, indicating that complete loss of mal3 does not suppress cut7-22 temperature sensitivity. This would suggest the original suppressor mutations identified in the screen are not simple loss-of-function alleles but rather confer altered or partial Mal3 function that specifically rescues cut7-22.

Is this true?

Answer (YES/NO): NO